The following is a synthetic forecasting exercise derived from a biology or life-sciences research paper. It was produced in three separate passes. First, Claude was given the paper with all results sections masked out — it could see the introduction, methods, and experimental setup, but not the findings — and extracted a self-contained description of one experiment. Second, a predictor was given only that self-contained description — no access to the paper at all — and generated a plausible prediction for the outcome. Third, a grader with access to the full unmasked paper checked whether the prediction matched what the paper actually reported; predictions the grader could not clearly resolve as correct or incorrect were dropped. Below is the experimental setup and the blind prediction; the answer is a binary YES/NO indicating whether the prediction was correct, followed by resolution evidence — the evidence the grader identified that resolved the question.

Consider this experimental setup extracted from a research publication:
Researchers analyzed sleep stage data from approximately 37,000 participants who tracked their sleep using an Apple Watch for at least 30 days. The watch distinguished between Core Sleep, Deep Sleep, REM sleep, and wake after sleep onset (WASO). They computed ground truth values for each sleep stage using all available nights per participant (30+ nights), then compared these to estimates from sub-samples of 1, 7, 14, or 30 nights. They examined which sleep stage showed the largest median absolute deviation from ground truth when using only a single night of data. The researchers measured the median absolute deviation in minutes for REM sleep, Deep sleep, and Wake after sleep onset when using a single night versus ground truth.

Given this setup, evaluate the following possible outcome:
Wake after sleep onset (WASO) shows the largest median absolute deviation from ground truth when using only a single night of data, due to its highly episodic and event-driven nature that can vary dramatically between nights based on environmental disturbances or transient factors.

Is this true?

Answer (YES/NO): NO